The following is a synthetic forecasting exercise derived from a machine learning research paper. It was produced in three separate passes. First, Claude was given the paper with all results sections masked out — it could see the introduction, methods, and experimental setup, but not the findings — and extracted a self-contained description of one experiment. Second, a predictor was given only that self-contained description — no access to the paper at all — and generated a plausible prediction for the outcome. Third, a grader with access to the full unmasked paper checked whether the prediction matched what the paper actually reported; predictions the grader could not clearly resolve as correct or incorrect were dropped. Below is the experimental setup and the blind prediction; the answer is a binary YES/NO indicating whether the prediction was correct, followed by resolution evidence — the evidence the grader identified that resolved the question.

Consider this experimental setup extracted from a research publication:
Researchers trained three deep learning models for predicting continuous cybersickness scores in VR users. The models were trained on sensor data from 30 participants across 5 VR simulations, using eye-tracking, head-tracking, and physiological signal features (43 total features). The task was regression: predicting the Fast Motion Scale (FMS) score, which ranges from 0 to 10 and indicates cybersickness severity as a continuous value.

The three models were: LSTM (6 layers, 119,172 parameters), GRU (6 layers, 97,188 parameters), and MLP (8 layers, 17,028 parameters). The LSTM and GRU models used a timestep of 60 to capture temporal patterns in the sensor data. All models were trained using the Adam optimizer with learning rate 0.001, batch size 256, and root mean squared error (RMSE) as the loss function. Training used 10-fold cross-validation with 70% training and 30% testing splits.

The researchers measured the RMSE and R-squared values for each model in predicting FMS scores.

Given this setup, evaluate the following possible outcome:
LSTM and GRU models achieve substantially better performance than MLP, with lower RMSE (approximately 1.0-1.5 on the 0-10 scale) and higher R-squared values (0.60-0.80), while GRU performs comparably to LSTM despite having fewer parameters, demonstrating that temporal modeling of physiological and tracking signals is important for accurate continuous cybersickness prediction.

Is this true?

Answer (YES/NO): NO